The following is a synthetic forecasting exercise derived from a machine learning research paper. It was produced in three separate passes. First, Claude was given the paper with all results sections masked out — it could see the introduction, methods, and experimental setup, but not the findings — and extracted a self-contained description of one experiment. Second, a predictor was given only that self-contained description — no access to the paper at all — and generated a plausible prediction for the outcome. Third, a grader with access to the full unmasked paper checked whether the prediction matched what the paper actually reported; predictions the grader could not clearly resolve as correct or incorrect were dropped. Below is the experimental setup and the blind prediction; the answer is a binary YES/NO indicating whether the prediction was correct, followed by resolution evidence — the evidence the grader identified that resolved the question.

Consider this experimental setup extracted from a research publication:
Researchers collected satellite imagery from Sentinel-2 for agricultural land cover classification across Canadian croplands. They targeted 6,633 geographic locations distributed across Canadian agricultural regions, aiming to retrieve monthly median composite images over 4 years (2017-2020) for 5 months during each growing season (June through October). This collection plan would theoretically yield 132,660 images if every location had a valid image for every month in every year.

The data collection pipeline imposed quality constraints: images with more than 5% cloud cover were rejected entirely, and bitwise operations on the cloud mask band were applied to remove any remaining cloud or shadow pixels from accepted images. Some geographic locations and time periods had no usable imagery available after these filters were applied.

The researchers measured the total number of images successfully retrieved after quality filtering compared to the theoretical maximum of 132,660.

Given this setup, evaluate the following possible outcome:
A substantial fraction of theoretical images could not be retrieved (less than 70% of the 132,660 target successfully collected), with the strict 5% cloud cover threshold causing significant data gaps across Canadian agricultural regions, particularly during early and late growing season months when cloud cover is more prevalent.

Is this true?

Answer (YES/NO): NO